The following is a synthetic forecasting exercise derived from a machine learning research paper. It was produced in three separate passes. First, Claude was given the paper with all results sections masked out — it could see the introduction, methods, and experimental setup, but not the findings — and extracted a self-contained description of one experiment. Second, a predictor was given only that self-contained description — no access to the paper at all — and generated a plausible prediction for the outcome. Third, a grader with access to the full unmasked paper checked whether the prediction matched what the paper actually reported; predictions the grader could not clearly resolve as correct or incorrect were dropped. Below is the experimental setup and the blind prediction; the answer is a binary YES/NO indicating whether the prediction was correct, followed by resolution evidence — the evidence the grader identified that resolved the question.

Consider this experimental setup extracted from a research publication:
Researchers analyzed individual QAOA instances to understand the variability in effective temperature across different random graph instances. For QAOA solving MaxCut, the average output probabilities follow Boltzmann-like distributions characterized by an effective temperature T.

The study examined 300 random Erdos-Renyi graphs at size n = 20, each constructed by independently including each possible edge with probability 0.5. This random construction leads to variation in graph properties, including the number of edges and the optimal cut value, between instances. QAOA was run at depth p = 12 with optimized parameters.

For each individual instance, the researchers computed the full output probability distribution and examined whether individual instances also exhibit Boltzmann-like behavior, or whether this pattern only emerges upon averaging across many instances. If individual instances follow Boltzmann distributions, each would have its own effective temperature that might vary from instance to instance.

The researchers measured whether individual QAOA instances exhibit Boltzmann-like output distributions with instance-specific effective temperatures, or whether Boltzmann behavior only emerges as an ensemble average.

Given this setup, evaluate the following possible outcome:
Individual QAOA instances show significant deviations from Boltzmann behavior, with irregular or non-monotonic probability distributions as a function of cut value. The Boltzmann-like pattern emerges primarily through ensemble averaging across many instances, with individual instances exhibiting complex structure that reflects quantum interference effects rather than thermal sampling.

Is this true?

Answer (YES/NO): NO